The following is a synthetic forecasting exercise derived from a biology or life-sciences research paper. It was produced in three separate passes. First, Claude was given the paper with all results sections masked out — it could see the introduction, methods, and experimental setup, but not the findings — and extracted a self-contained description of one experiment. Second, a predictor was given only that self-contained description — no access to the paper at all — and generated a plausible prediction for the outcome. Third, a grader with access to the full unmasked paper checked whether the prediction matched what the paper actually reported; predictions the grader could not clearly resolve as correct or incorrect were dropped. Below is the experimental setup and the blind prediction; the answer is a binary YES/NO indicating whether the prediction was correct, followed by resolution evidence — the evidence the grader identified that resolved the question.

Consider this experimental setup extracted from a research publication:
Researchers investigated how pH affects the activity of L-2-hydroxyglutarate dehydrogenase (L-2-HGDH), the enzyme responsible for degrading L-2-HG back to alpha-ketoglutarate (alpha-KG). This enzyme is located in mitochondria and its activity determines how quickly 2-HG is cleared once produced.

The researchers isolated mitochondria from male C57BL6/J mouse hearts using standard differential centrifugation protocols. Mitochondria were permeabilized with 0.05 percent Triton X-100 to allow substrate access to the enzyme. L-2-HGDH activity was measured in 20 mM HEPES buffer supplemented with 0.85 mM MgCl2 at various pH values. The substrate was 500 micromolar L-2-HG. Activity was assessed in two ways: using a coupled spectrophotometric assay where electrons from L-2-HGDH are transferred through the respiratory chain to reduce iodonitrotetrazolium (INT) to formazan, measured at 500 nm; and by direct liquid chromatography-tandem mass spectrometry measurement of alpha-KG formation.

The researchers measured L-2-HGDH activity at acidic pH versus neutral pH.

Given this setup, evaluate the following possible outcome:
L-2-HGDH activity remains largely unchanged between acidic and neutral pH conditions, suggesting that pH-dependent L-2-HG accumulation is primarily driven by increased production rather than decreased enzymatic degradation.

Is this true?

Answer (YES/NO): NO